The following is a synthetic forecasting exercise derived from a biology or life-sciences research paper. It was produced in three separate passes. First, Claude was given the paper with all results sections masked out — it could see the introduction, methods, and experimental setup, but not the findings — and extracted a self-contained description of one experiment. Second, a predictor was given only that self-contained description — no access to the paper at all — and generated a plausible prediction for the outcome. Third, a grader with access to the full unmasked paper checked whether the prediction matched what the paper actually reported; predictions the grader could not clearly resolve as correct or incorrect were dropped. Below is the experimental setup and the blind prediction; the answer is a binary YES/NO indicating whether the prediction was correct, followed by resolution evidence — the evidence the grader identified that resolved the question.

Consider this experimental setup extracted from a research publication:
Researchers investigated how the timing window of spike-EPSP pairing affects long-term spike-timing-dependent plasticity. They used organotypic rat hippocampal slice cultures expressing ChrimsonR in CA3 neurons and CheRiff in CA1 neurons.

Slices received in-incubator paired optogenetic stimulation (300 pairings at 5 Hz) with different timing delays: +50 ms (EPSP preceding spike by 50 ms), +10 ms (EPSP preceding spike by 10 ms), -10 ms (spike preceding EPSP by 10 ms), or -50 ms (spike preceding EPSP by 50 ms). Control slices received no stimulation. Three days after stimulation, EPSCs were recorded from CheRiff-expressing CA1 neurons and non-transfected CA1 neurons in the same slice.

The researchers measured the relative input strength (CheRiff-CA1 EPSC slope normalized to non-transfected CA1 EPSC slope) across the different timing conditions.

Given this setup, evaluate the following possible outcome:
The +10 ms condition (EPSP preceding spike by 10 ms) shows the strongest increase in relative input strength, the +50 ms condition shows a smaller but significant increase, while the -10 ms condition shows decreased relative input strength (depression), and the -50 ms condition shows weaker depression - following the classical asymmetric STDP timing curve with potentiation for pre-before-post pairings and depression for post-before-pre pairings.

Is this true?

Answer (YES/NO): NO